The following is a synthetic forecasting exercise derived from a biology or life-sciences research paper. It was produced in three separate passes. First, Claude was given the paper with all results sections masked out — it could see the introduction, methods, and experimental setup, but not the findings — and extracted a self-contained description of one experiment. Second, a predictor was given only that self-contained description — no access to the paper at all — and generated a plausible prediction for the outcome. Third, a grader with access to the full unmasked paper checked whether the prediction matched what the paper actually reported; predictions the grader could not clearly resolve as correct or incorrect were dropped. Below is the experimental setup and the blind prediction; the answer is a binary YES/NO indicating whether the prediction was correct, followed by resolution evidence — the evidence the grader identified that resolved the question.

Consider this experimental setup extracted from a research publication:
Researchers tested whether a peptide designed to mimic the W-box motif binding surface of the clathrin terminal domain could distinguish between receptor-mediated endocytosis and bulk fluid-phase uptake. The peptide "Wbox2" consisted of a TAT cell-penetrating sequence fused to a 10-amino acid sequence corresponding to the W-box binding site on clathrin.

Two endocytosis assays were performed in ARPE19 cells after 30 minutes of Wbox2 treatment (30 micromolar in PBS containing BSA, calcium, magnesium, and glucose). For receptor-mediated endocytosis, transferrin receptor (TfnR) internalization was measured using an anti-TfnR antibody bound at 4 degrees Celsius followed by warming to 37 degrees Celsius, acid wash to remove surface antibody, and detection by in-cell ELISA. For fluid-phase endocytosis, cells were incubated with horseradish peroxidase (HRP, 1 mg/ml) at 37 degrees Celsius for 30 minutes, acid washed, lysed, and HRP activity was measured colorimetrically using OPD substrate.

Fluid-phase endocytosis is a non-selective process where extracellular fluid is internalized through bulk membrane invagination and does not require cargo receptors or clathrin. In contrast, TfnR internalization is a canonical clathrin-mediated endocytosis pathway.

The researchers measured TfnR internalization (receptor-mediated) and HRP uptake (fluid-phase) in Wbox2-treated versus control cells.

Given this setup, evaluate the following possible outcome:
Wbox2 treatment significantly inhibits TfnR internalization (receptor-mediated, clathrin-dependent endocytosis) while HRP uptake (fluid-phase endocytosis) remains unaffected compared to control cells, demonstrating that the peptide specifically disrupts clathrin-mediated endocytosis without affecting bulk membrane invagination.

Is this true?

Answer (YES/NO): YES